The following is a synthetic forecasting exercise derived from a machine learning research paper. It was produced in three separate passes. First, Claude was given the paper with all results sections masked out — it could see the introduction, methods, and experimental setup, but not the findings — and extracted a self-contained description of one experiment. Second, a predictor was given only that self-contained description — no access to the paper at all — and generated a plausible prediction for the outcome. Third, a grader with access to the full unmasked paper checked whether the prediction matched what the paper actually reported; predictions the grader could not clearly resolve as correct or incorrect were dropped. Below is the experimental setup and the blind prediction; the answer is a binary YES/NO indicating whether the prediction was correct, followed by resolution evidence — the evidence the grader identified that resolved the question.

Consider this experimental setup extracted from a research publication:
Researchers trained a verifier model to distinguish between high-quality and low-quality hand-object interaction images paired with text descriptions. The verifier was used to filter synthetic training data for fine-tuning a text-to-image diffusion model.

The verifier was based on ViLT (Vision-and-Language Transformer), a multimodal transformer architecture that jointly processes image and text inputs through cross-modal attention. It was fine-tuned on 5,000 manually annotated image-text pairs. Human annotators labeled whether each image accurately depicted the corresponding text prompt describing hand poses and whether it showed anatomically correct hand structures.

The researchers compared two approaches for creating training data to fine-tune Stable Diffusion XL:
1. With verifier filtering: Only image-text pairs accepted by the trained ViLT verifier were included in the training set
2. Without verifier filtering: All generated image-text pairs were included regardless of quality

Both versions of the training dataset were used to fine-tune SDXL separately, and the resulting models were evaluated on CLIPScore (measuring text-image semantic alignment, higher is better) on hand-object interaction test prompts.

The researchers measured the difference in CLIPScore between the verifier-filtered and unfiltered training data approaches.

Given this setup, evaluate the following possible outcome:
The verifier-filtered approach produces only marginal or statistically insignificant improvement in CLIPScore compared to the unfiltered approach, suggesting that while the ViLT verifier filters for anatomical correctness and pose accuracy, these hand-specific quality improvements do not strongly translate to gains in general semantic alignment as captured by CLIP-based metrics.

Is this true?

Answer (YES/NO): NO